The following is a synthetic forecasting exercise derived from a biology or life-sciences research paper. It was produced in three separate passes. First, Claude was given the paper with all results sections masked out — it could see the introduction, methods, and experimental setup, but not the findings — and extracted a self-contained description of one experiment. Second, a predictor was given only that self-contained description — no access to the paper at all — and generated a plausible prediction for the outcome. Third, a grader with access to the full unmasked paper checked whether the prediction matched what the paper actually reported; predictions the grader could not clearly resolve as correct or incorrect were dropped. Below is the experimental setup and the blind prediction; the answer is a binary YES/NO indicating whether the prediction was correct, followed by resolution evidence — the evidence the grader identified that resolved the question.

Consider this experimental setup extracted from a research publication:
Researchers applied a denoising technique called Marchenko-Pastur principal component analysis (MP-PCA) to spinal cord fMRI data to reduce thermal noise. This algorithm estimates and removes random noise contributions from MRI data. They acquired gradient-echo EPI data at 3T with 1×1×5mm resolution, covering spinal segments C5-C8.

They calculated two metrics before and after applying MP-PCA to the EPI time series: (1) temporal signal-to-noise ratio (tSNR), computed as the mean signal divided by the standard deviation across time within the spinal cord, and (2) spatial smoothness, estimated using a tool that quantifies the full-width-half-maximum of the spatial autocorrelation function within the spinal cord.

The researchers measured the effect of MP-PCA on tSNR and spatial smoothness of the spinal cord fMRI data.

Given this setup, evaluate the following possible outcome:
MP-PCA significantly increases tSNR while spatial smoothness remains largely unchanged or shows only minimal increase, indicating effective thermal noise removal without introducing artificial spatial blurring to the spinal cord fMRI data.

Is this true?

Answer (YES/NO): YES